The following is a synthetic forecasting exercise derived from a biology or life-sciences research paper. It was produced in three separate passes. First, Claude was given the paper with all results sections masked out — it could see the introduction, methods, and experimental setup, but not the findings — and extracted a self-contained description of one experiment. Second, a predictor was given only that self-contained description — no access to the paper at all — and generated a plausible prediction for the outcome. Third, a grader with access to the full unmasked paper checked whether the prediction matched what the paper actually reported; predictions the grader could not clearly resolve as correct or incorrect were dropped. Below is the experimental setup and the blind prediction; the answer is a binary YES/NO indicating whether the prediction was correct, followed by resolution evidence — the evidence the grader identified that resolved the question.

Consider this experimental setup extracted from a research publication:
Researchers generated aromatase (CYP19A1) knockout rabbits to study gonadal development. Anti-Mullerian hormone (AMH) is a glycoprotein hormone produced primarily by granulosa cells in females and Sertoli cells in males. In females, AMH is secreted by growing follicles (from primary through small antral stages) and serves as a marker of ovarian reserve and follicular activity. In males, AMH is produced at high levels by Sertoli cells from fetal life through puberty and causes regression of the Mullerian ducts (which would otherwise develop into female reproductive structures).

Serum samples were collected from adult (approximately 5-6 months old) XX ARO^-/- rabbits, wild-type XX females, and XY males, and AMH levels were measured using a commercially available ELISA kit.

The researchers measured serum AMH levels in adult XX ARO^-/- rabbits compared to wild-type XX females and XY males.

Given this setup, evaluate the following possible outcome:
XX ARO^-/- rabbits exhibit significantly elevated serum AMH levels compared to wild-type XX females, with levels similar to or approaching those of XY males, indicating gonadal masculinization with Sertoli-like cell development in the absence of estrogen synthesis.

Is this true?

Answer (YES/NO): NO